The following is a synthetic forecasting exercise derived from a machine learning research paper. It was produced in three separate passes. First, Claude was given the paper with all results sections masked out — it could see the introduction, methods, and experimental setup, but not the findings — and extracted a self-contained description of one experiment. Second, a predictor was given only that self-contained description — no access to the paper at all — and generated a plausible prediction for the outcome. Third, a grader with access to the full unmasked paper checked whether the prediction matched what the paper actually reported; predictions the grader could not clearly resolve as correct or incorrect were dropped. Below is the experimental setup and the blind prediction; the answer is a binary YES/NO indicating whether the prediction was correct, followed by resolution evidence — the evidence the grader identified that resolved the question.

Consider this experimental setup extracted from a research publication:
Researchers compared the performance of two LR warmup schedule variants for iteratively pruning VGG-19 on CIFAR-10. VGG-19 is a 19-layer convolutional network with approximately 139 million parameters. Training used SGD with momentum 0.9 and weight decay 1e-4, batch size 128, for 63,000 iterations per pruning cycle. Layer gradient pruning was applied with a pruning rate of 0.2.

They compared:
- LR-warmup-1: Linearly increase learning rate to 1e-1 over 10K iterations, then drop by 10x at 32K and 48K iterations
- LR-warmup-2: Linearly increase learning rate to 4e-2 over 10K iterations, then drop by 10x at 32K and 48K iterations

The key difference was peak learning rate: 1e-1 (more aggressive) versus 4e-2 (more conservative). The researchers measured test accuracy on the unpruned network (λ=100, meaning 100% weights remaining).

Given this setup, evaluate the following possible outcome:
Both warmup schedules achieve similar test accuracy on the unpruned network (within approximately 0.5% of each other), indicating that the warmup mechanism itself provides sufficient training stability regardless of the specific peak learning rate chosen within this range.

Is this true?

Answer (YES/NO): NO